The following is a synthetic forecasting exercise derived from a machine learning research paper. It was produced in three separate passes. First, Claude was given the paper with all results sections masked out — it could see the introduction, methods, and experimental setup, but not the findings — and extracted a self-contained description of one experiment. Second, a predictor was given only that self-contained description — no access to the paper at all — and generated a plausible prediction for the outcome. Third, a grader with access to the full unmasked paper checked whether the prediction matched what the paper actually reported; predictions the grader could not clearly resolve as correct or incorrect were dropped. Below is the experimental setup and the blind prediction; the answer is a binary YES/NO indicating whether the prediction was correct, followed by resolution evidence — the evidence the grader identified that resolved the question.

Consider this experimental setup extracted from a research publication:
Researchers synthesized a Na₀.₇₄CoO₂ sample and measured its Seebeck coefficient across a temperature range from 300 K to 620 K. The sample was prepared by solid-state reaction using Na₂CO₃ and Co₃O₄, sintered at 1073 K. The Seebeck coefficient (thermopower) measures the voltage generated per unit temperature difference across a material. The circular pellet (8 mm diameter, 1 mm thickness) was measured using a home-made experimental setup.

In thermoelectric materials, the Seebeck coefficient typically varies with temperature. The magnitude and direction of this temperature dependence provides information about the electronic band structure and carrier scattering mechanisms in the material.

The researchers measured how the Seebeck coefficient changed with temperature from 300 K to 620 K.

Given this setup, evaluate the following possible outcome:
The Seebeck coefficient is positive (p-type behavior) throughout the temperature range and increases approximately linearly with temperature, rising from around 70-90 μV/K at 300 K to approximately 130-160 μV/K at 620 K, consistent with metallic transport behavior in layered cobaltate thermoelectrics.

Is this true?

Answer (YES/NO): NO